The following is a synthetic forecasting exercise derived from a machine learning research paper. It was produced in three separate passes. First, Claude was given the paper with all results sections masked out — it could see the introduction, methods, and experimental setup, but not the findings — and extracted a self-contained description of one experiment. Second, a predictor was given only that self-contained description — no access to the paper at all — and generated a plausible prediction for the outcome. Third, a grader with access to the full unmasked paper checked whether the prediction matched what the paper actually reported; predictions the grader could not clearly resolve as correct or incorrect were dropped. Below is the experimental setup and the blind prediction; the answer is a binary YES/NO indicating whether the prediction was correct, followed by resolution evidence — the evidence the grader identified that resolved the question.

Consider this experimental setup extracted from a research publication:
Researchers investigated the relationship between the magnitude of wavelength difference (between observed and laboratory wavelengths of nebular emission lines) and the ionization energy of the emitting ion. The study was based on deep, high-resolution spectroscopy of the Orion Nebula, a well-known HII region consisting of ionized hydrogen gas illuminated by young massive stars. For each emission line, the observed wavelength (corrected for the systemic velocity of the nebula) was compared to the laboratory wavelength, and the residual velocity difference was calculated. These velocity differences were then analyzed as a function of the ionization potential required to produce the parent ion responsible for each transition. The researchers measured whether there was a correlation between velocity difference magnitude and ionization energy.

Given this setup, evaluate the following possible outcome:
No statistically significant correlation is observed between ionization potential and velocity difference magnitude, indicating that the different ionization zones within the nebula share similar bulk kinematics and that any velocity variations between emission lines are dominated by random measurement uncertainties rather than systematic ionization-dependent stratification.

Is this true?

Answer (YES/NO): NO